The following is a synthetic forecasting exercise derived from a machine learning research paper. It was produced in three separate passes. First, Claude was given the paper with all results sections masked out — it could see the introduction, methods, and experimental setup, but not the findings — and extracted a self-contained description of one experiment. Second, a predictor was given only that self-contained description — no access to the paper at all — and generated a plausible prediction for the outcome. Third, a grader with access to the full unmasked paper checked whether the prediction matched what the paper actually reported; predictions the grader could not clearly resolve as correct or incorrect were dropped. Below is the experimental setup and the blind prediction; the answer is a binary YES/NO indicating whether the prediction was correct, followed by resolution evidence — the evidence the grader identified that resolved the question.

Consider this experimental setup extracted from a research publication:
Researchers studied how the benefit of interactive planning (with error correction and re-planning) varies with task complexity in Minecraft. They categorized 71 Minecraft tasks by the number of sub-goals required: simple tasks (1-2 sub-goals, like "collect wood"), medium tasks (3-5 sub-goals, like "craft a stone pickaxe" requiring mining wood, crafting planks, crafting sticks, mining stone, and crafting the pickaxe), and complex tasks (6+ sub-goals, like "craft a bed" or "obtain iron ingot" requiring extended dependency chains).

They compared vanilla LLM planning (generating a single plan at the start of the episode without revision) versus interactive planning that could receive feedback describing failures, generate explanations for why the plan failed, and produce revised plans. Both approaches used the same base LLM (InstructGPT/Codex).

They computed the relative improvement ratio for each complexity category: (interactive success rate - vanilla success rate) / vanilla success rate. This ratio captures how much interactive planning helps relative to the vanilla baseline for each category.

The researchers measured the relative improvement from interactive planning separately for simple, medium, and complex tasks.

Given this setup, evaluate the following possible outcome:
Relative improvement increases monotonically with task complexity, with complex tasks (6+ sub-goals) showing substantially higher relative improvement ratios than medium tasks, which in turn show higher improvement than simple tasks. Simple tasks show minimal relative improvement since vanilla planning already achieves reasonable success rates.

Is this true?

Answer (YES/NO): YES